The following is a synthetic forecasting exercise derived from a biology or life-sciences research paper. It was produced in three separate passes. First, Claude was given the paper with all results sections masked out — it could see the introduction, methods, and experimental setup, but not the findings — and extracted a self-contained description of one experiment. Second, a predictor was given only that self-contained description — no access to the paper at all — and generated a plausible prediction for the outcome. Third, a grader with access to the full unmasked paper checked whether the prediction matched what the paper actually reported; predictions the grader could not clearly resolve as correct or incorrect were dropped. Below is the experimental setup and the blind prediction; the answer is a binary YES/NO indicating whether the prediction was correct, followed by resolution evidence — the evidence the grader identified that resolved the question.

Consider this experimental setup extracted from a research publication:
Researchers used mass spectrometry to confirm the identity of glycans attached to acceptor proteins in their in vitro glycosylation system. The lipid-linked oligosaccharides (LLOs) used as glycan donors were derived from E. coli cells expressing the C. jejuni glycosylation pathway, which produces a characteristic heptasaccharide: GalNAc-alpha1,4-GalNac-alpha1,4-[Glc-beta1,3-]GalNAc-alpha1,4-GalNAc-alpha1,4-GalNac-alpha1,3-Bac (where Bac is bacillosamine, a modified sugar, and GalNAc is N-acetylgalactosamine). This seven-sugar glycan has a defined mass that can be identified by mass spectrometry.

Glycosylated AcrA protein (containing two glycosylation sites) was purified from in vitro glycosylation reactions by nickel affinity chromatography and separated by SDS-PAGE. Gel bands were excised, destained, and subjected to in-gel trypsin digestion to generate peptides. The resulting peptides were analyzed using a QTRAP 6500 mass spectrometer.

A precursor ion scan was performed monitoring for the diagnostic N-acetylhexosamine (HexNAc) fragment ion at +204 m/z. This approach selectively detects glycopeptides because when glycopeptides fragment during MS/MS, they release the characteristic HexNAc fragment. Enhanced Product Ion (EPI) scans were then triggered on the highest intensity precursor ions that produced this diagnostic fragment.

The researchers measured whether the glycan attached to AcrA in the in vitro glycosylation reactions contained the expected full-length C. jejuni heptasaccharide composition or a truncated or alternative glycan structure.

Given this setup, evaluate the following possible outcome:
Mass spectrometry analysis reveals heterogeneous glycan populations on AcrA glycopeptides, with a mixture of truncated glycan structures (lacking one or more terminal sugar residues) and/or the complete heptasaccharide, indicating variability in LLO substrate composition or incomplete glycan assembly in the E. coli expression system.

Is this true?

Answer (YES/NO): NO